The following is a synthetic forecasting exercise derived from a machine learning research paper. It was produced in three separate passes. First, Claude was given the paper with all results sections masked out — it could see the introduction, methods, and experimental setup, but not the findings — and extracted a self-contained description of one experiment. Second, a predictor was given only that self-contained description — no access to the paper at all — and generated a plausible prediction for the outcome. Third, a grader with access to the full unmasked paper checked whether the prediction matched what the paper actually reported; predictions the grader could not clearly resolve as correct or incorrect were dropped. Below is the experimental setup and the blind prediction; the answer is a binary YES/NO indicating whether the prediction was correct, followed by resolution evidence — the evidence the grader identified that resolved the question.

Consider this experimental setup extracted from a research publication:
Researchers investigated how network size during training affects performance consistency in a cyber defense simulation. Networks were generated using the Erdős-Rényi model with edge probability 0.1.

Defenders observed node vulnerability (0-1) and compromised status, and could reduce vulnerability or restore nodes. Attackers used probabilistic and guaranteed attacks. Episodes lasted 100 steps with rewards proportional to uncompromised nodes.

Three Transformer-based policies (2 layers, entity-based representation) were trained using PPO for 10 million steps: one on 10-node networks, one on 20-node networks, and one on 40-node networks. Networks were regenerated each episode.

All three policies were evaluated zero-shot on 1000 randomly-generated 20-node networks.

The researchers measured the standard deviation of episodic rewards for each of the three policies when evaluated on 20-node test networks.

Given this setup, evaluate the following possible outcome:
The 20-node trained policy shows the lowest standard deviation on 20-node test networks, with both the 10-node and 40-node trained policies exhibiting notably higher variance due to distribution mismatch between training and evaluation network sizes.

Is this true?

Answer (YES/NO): NO